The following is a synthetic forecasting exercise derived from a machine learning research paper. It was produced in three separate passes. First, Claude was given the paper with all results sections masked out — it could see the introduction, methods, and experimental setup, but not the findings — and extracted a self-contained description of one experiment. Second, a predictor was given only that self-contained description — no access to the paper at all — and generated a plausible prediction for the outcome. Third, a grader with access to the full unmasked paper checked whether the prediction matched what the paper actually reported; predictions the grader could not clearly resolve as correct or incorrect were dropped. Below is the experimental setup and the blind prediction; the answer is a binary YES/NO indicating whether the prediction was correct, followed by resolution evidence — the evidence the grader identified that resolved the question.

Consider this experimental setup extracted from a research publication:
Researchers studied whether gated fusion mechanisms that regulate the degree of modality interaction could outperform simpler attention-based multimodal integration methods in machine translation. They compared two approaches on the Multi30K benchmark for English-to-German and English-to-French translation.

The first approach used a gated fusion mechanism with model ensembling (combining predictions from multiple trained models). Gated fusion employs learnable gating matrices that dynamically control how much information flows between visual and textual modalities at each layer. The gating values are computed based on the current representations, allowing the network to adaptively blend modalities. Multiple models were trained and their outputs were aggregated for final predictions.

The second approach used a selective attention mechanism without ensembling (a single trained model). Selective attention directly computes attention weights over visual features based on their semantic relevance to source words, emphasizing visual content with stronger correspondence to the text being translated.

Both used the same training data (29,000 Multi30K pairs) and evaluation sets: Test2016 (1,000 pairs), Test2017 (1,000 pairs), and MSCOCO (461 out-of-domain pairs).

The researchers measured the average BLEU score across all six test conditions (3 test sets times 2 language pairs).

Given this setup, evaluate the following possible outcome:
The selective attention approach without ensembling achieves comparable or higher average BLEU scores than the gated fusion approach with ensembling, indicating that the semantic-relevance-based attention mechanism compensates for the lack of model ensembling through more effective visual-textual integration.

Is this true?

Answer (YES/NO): YES